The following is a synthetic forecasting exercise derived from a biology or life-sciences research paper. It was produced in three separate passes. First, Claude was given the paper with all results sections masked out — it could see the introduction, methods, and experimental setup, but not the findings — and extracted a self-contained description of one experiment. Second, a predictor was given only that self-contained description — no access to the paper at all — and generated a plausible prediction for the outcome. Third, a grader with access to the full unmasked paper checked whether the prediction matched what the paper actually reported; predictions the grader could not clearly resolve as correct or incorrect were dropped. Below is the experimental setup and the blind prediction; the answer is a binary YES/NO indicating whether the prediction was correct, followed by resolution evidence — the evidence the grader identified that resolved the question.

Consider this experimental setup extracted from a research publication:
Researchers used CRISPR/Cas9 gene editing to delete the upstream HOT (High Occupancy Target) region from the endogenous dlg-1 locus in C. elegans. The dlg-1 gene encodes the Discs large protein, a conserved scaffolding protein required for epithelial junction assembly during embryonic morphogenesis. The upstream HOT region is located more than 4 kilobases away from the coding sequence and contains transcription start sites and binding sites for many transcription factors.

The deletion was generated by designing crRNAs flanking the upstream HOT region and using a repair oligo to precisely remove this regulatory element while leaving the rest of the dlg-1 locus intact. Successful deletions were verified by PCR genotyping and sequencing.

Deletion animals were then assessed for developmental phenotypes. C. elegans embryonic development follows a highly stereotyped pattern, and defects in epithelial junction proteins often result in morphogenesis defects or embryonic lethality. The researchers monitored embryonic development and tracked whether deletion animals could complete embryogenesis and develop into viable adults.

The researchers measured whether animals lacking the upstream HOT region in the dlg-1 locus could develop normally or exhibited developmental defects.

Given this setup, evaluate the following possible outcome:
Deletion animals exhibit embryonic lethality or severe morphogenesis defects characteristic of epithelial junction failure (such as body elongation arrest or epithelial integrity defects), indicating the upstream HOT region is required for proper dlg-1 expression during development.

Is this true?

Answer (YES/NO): YES